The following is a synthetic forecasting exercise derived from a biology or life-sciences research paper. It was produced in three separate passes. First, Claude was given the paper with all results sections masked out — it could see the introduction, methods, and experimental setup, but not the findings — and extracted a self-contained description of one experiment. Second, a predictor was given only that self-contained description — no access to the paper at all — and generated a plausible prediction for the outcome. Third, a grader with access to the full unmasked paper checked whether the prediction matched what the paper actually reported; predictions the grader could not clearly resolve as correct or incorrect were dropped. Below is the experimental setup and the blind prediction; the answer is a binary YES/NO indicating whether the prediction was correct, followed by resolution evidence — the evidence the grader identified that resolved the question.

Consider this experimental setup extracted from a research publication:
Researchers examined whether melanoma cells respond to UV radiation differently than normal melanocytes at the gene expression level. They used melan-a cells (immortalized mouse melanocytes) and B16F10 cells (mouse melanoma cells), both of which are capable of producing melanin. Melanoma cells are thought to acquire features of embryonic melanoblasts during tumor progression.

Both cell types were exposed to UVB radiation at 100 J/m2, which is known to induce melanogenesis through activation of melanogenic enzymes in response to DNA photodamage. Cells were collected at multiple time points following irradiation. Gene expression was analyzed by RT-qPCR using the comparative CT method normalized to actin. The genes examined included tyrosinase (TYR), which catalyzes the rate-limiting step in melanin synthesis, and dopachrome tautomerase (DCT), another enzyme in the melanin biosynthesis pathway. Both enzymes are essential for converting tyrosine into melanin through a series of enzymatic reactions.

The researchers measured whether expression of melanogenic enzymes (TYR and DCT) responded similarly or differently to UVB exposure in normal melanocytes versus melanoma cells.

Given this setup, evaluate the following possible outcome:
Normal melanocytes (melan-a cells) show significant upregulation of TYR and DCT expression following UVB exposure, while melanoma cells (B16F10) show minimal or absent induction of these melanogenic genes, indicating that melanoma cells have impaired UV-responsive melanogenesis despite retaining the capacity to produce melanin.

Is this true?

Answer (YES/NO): NO